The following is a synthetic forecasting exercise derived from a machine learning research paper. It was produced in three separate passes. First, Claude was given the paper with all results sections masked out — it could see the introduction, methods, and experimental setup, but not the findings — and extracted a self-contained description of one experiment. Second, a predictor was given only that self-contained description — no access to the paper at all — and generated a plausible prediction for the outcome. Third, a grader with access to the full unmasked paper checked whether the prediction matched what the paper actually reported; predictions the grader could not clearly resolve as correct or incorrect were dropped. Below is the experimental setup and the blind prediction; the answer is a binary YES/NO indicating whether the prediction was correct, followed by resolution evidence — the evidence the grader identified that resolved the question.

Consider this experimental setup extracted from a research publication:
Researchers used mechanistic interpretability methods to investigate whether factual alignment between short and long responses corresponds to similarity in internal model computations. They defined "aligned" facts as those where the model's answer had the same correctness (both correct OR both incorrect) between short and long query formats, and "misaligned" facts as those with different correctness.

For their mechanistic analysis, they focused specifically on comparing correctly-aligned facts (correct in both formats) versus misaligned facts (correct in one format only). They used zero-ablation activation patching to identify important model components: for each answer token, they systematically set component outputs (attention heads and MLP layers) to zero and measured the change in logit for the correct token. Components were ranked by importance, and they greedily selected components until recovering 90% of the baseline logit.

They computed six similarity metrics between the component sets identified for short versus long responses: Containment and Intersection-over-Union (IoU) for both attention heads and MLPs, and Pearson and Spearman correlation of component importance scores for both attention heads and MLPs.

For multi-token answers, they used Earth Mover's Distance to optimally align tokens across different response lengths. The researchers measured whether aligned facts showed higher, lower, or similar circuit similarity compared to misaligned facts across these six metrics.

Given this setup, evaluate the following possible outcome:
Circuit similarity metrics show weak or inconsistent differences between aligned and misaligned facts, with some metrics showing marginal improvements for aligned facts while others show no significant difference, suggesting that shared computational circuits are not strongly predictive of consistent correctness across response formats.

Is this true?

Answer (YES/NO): NO